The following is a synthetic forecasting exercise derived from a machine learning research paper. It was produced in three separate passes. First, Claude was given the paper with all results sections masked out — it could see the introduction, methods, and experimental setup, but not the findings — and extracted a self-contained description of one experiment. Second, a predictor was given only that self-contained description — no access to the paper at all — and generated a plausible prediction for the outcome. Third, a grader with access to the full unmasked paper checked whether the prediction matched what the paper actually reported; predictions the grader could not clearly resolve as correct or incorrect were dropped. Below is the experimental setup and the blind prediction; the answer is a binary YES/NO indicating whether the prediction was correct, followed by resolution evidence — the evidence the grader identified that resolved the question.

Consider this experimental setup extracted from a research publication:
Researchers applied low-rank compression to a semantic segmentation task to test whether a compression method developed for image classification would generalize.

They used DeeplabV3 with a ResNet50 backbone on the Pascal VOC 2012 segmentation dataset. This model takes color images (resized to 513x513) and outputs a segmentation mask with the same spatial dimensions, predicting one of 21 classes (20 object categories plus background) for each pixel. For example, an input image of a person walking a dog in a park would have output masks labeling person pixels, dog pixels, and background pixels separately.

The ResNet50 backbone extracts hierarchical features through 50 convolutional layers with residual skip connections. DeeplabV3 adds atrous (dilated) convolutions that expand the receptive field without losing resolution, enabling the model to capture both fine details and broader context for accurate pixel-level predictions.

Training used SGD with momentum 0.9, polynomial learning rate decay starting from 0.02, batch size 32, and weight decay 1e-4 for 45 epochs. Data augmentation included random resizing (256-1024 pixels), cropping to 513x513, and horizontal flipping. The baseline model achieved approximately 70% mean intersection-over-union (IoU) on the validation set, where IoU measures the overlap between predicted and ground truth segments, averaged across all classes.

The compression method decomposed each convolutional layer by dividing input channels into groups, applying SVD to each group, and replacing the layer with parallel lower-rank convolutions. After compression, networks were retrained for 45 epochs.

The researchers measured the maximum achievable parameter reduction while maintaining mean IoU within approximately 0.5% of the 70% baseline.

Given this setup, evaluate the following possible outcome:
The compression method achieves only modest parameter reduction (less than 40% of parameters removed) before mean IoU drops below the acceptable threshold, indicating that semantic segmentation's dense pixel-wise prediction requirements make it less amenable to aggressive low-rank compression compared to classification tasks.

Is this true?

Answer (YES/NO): NO